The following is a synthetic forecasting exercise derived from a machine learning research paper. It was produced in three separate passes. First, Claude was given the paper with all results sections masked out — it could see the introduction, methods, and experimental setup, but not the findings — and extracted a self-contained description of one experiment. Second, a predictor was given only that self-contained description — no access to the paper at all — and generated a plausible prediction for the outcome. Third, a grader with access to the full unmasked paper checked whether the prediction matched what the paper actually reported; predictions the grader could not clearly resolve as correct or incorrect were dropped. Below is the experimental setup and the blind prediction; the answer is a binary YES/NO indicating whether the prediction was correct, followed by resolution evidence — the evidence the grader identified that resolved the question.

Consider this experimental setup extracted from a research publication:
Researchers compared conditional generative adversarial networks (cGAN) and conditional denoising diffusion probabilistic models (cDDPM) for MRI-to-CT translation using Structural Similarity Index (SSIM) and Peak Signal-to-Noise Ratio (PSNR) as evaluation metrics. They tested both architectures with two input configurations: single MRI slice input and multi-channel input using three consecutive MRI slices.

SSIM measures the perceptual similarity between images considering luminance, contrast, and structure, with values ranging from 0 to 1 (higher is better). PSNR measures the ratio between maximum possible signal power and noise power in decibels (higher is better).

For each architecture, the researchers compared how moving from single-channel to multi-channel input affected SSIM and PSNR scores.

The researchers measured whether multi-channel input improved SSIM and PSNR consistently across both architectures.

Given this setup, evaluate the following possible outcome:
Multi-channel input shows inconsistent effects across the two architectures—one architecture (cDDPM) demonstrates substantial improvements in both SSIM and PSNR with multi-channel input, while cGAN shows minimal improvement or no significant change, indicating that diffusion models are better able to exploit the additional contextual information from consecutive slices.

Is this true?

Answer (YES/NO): YES